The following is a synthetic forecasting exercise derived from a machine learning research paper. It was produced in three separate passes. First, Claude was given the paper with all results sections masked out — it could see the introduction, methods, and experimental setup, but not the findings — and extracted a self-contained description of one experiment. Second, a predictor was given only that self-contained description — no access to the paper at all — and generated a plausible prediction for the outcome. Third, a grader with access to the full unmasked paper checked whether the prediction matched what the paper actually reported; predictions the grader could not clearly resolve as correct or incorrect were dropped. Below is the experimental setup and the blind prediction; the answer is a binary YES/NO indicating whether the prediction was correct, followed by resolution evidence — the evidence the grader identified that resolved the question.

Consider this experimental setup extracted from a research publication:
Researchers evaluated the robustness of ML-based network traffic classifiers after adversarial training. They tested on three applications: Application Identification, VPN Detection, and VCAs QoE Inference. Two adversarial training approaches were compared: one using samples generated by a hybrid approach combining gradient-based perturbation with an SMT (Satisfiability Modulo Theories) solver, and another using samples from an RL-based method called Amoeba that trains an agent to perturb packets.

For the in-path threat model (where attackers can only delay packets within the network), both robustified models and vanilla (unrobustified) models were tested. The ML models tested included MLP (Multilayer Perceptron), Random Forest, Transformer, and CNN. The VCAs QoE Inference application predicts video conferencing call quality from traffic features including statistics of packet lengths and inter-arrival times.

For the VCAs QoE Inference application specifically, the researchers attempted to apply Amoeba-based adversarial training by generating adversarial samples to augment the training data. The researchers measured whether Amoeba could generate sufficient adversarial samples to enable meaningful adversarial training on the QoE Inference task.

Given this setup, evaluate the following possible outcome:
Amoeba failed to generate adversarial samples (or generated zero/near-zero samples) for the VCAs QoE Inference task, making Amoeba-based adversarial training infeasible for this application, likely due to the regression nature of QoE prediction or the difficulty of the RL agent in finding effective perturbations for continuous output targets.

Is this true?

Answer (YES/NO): NO